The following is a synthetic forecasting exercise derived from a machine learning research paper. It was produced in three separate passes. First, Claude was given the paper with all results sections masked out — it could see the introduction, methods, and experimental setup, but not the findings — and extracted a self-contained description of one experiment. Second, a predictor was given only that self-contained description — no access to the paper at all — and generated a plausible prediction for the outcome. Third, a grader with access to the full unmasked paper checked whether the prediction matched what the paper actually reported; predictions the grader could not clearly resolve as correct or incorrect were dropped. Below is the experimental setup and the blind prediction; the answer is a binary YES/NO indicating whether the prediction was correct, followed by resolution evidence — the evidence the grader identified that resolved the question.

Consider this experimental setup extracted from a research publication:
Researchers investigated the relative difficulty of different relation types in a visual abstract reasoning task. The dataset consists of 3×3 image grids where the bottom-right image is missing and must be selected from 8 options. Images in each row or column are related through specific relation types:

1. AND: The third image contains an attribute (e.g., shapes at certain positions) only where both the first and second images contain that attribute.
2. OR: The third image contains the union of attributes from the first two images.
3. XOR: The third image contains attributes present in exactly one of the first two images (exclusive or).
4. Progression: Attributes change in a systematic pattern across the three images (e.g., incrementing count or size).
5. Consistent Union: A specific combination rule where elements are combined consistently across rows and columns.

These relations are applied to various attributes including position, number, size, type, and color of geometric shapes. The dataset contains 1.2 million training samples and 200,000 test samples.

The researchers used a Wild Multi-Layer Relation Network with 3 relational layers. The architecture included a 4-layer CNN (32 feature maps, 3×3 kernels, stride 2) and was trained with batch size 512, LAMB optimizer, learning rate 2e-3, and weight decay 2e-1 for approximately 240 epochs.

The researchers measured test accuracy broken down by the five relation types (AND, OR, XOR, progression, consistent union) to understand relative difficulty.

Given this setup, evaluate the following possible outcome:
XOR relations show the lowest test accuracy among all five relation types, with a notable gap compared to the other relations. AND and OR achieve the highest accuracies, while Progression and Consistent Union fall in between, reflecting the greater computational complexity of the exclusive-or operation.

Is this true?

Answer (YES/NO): NO